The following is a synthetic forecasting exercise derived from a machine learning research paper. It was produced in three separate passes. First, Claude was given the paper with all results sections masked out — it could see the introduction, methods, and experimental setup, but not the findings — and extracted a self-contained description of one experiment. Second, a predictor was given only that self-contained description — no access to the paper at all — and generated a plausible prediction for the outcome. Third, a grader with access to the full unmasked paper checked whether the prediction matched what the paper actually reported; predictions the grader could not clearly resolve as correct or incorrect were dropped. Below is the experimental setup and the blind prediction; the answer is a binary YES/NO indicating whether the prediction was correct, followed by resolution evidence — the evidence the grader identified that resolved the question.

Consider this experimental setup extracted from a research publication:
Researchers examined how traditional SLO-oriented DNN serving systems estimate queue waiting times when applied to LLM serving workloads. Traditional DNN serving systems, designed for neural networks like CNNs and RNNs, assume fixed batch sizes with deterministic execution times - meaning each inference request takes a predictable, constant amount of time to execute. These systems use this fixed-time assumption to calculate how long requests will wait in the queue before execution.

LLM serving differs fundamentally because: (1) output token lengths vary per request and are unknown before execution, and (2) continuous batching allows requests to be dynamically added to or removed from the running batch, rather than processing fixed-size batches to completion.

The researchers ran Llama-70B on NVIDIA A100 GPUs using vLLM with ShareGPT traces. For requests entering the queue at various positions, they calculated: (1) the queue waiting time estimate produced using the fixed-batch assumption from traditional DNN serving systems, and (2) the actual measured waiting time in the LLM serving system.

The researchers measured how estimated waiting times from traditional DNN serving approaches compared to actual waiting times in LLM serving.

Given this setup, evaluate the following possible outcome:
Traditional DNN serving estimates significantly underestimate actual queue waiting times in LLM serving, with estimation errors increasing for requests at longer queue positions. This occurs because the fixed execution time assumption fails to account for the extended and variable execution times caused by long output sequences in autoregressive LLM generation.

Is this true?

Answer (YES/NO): NO